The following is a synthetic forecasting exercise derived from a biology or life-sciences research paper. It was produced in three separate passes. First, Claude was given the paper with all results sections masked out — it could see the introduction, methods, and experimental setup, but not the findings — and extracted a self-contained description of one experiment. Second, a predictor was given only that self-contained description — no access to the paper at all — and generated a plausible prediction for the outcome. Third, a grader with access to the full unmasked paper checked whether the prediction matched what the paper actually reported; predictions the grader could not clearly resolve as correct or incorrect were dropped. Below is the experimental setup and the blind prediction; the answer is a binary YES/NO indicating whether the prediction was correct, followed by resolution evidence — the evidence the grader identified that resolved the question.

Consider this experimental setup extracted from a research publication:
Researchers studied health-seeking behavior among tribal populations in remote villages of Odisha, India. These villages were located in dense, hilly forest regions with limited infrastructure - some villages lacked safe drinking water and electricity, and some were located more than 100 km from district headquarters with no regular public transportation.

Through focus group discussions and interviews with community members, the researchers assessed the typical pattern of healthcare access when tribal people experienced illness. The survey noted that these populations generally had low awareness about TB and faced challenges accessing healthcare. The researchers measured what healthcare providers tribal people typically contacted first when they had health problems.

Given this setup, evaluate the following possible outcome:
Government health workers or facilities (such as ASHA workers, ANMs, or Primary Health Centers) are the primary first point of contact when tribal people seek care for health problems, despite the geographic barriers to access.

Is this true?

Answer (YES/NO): NO